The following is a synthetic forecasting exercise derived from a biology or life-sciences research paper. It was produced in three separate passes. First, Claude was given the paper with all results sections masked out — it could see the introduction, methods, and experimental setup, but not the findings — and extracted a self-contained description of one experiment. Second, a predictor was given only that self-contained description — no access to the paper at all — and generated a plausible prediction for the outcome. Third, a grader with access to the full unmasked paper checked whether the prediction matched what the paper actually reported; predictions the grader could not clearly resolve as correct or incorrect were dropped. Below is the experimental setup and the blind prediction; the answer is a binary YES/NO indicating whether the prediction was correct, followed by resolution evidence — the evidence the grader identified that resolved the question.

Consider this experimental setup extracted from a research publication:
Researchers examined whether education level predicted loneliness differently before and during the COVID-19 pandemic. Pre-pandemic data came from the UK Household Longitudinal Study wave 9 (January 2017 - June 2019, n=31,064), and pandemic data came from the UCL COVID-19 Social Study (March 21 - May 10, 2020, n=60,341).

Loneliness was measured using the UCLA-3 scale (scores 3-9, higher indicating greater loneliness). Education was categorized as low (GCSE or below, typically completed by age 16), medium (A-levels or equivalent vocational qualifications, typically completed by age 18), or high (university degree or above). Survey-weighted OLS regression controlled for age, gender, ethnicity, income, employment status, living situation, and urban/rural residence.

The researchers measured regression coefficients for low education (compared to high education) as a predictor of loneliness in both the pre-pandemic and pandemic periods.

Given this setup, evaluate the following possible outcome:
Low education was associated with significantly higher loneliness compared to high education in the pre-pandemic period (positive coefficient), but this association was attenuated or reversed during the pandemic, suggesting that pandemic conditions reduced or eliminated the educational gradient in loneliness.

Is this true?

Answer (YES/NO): NO